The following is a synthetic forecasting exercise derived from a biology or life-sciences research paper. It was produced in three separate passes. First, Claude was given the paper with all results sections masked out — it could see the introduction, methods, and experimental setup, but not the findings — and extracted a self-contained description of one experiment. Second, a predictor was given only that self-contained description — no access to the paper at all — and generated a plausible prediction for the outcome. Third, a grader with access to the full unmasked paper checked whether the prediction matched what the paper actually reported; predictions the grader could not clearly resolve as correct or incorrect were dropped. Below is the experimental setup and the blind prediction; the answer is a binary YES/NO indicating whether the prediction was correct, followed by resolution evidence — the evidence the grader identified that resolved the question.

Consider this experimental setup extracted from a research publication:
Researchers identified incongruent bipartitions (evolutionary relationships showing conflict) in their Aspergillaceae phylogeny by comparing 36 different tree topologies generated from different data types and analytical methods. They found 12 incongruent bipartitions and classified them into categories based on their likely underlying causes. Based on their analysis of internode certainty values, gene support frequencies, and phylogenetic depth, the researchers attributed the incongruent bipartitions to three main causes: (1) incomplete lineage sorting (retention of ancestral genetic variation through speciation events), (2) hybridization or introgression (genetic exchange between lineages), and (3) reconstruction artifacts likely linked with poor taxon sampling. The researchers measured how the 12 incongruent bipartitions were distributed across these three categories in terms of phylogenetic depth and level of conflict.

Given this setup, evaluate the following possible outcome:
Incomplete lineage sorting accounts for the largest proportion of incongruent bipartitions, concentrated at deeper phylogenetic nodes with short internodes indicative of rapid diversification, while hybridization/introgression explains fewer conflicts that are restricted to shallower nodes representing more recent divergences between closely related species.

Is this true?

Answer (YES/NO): NO